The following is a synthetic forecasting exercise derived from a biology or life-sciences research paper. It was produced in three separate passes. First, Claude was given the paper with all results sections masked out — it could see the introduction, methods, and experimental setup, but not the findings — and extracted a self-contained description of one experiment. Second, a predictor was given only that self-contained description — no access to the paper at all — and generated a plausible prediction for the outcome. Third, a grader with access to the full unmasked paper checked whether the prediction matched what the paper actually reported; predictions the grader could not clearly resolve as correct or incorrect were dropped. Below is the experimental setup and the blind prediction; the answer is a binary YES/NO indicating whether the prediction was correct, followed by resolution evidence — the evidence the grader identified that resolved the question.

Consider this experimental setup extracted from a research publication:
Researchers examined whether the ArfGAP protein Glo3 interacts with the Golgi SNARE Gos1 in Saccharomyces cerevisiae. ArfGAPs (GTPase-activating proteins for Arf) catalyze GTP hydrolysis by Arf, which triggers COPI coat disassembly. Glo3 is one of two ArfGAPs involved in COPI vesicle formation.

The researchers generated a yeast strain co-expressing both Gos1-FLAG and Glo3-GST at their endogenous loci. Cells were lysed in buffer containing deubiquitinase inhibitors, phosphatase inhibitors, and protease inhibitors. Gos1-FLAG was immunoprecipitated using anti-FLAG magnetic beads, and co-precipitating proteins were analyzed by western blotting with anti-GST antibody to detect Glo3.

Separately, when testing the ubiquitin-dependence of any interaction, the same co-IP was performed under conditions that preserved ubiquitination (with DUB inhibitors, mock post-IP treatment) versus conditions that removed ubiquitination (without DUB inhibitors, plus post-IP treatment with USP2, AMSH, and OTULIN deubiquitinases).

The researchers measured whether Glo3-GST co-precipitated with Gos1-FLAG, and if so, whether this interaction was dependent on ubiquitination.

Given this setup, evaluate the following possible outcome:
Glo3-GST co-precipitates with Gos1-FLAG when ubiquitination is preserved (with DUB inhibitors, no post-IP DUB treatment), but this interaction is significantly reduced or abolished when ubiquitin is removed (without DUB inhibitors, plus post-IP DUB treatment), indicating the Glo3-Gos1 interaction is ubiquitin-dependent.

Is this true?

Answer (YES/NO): NO